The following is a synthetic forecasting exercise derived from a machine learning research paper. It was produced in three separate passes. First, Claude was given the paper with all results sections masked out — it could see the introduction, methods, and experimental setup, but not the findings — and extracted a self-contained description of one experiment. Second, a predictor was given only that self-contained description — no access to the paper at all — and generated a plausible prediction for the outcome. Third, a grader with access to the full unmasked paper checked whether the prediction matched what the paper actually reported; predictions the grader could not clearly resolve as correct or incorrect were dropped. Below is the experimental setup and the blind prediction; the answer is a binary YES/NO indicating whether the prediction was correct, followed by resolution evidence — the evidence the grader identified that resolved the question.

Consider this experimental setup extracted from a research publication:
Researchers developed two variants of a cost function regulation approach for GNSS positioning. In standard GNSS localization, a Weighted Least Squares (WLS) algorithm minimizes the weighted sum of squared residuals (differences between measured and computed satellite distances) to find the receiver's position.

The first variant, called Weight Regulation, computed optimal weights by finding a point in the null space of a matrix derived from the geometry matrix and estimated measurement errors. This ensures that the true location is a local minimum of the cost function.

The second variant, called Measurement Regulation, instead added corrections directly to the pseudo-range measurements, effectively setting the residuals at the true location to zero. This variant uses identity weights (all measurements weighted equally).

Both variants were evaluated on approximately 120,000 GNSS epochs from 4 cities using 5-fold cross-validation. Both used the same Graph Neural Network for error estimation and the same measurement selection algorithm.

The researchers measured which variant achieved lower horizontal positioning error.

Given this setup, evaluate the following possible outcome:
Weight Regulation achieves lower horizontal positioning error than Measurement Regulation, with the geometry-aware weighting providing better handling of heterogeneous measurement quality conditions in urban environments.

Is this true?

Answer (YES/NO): NO